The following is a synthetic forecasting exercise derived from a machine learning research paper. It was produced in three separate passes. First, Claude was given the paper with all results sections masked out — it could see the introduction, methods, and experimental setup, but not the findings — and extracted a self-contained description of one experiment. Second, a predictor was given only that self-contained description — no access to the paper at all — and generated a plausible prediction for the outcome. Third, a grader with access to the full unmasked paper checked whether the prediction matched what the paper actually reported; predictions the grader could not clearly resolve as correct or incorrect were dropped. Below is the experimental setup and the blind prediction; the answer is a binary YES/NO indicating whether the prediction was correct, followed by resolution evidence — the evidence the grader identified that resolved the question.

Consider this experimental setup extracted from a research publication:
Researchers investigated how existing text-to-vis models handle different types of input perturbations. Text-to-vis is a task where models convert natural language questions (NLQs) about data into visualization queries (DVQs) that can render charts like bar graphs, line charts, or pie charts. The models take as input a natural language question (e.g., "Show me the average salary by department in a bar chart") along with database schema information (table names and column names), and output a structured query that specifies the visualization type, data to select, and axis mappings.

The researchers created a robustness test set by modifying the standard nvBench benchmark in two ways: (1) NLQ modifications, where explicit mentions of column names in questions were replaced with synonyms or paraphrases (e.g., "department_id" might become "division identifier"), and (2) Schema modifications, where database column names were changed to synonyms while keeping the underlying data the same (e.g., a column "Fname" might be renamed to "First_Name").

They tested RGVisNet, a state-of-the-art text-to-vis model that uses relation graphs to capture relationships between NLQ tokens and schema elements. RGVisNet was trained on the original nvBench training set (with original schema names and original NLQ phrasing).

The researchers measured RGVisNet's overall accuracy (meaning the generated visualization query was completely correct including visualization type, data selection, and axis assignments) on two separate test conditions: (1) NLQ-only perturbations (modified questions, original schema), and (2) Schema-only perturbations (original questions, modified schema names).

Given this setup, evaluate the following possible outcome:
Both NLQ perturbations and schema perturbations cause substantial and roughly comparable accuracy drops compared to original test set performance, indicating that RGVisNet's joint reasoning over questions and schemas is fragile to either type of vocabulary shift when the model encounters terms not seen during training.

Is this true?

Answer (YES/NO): YES